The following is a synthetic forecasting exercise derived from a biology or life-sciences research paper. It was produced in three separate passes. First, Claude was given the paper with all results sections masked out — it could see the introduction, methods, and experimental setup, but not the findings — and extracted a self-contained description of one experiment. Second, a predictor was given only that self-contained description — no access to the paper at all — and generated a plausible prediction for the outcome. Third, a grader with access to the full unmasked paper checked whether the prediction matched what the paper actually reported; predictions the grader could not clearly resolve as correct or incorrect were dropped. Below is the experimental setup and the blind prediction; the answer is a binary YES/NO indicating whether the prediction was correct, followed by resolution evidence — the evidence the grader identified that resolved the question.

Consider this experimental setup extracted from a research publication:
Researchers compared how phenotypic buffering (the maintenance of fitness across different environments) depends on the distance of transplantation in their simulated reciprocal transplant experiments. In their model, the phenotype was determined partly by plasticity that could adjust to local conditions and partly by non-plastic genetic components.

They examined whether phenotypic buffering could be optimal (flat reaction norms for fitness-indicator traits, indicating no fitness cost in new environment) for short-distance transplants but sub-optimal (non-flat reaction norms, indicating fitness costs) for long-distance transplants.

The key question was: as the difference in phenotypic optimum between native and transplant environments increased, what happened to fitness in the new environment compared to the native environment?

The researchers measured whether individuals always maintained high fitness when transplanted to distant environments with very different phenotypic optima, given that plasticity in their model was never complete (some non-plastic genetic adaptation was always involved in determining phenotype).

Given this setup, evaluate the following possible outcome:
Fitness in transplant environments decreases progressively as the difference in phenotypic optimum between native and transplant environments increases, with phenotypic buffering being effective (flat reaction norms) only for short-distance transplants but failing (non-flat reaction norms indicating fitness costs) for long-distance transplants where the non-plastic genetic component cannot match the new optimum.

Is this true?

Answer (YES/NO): YES